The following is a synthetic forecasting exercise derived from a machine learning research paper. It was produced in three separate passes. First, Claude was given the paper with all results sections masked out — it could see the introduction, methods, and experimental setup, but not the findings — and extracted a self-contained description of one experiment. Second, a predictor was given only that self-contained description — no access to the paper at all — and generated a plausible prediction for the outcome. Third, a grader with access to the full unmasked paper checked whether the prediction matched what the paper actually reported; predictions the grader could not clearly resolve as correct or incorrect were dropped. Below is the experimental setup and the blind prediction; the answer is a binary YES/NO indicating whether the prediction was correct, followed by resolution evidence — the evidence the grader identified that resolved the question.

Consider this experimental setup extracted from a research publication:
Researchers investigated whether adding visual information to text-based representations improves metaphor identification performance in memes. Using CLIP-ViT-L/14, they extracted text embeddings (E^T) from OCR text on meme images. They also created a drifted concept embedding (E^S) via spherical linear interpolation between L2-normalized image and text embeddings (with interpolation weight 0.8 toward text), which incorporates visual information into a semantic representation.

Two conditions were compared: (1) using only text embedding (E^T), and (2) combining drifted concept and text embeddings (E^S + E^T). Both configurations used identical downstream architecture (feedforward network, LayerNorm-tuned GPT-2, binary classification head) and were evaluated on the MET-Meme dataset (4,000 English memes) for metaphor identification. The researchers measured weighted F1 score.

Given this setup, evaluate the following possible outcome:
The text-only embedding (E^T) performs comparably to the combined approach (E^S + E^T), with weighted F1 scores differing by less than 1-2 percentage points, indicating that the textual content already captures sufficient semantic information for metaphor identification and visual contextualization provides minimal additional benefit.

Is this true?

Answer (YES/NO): NO